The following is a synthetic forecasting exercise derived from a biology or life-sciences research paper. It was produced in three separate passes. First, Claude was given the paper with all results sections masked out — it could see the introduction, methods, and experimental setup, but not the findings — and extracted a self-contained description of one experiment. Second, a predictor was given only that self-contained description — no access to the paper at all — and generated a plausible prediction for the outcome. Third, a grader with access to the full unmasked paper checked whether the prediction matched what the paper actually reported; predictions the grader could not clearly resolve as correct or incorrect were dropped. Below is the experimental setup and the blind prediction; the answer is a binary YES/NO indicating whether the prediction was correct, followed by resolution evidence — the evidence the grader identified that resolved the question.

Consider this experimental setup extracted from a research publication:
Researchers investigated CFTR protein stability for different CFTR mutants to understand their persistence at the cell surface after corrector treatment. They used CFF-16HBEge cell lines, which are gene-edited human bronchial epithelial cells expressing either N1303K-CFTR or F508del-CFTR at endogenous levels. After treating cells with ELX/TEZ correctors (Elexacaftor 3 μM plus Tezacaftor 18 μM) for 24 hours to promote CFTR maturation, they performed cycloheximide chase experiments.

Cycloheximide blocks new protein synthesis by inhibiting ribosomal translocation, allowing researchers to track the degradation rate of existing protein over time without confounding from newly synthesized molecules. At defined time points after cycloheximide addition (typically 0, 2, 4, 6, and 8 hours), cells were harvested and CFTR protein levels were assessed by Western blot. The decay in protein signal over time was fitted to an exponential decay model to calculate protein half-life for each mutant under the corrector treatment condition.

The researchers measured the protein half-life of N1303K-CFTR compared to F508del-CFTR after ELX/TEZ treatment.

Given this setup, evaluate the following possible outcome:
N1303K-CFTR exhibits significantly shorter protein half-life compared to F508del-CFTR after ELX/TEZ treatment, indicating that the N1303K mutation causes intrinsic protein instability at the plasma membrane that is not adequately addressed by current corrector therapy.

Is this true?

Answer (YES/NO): NO